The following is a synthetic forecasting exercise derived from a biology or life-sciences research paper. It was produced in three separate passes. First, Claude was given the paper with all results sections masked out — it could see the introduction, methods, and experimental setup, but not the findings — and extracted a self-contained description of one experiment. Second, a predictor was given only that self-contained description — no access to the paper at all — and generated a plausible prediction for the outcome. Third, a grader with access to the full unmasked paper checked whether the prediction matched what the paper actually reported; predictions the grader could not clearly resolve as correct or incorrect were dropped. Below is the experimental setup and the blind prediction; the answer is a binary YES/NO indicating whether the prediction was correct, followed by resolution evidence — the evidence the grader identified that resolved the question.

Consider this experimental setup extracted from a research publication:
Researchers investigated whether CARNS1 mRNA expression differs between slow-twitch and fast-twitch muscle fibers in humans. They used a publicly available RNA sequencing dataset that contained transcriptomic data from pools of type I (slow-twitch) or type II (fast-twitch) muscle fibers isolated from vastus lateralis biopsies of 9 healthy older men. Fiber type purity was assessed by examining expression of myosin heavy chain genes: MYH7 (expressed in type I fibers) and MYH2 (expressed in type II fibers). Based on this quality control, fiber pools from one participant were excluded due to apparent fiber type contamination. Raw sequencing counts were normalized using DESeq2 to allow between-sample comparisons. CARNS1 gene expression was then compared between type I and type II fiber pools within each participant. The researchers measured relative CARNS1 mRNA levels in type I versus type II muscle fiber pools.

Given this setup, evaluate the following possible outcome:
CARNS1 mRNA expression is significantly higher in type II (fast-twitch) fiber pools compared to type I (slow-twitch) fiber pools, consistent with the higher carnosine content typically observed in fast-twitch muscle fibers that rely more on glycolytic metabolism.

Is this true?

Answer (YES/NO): YES